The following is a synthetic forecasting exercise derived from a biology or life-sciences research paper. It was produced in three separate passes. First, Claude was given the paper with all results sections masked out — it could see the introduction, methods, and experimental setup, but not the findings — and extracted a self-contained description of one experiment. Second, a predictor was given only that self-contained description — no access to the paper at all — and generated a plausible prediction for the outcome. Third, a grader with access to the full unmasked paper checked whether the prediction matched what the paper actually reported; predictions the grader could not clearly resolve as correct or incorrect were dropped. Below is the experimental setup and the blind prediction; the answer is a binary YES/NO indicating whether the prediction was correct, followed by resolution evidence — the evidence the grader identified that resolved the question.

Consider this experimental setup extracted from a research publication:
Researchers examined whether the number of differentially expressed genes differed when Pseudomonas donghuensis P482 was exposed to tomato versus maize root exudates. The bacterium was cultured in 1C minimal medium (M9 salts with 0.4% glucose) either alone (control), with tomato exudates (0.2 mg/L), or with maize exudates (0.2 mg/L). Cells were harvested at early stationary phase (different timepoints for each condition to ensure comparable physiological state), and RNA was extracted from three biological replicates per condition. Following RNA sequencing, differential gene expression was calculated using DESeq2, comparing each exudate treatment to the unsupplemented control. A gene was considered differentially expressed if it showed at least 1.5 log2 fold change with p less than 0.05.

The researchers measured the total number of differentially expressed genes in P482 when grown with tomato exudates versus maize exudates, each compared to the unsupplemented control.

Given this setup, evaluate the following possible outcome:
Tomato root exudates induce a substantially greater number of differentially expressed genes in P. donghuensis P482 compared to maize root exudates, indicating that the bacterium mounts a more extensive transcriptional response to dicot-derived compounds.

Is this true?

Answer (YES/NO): YES